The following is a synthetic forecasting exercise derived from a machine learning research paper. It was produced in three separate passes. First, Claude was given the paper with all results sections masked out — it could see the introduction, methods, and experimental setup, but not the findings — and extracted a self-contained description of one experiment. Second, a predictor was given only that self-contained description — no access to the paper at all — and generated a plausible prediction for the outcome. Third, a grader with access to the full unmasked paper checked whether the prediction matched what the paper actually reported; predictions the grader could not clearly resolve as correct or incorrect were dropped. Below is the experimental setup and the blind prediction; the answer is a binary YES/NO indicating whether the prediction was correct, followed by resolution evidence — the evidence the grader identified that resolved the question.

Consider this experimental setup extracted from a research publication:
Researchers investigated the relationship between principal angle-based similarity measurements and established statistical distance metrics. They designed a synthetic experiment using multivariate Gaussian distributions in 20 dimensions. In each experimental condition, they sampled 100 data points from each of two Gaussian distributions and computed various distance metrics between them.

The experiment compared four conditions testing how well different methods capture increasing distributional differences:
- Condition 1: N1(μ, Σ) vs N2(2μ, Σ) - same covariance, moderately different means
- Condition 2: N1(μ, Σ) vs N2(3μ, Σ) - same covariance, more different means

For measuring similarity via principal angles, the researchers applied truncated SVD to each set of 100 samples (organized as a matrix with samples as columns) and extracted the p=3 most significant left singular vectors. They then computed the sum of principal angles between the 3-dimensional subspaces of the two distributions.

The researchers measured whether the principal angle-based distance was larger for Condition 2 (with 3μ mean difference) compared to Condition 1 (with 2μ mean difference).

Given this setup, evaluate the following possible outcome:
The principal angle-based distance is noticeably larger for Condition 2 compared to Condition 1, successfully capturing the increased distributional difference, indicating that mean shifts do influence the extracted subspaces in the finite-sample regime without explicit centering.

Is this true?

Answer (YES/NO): YES